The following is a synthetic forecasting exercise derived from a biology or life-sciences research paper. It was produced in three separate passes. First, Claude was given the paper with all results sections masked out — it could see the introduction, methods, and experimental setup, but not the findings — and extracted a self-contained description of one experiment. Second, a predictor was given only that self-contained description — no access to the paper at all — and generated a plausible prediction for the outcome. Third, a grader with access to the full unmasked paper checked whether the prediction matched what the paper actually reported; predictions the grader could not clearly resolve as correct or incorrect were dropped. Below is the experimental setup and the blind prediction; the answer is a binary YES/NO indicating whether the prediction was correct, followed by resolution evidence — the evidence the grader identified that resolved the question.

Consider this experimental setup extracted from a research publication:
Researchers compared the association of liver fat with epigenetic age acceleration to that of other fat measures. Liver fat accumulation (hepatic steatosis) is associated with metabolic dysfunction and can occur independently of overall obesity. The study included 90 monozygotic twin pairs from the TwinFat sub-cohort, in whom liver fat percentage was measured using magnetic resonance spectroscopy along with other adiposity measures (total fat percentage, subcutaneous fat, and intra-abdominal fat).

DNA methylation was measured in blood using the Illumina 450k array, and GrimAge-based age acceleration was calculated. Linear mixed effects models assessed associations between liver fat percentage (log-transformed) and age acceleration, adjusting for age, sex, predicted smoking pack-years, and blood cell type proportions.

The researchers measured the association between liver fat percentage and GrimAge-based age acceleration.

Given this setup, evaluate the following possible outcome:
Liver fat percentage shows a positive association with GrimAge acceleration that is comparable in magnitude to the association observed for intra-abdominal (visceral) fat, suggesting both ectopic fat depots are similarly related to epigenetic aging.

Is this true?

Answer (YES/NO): NO